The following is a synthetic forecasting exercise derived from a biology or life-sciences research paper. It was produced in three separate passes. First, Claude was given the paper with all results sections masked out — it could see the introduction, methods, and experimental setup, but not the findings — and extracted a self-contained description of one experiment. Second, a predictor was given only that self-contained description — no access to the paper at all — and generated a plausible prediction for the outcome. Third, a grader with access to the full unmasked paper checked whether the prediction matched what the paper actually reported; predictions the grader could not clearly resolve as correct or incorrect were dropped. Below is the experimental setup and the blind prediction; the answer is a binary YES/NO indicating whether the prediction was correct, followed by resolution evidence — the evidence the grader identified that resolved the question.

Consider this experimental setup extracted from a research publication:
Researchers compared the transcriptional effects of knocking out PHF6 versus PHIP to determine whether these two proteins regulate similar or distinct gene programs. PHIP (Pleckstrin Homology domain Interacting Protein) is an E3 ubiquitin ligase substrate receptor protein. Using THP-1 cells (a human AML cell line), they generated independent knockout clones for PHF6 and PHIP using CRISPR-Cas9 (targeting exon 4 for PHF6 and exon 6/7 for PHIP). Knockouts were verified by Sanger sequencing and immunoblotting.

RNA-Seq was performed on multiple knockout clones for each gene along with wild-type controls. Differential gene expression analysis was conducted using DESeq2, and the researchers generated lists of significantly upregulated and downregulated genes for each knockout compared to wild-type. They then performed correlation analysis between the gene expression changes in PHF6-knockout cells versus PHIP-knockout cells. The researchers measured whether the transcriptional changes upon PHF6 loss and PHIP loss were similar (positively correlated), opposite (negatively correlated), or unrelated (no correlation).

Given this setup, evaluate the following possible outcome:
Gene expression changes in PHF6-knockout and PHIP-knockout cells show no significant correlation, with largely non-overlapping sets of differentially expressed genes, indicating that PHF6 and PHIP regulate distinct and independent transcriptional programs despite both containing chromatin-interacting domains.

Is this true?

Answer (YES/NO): NO